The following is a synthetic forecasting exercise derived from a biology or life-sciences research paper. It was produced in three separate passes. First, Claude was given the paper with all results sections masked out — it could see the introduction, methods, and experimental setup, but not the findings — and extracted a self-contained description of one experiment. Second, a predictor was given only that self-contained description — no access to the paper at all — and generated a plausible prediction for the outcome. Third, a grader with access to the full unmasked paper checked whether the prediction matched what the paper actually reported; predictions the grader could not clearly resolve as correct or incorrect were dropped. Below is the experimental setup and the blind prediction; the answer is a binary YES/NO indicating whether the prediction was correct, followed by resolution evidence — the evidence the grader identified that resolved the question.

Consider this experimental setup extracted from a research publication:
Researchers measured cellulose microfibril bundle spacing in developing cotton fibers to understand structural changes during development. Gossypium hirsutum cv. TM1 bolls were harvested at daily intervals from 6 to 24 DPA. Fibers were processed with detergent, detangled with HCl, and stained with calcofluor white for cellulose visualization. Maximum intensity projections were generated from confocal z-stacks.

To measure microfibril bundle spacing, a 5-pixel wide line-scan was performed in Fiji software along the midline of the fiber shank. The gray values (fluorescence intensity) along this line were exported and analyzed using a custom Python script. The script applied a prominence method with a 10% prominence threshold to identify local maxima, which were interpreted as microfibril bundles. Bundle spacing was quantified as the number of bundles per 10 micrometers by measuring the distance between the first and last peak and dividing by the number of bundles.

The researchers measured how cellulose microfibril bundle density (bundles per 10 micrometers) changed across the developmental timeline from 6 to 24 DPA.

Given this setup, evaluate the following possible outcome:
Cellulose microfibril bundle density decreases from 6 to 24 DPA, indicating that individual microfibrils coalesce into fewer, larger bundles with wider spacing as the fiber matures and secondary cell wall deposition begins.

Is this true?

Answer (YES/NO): NO